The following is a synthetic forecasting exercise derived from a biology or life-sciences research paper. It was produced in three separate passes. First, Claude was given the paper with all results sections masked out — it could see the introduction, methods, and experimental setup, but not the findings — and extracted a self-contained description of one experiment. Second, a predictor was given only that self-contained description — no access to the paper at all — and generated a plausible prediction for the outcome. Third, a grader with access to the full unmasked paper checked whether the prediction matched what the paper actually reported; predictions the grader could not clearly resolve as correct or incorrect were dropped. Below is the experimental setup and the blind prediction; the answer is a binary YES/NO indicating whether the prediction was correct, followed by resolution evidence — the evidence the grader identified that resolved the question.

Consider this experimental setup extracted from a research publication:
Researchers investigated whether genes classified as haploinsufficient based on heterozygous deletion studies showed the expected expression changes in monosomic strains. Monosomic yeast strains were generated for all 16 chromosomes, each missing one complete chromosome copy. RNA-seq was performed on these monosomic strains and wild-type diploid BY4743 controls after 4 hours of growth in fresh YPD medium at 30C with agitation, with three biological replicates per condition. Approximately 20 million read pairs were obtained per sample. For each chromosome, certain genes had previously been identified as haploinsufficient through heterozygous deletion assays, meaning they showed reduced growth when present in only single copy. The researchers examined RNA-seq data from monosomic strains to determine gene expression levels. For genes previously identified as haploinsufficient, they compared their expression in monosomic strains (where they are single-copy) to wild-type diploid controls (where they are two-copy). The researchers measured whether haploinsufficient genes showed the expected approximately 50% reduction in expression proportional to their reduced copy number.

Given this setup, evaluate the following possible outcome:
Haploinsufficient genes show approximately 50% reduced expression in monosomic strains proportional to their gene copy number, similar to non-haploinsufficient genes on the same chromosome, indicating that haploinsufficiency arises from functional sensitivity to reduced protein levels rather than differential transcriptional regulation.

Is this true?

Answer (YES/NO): YES